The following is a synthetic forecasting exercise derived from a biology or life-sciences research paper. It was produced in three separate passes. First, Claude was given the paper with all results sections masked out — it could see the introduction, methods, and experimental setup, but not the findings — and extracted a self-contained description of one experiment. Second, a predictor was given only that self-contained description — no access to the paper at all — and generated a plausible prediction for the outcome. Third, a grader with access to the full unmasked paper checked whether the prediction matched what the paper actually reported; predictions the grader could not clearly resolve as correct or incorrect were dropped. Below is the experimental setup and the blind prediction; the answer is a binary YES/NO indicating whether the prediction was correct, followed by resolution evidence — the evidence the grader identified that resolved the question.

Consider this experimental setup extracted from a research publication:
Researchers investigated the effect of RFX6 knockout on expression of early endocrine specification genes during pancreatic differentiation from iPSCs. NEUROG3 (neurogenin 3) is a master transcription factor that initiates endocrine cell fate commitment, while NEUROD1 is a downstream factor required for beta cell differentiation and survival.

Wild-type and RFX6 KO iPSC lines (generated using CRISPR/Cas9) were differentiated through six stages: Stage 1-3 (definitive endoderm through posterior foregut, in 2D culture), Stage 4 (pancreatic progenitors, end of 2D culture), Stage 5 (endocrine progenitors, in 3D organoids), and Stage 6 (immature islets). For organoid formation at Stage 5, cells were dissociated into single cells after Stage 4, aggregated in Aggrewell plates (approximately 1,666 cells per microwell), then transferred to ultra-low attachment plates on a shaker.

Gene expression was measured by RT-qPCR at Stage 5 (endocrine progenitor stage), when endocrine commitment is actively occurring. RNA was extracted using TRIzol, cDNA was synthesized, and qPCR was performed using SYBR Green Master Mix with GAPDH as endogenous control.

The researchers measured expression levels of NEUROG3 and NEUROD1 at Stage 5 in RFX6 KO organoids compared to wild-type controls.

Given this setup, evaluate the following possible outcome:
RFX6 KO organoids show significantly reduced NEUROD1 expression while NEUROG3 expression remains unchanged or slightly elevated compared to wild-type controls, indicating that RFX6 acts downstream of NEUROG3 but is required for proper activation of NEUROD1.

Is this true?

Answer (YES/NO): NO